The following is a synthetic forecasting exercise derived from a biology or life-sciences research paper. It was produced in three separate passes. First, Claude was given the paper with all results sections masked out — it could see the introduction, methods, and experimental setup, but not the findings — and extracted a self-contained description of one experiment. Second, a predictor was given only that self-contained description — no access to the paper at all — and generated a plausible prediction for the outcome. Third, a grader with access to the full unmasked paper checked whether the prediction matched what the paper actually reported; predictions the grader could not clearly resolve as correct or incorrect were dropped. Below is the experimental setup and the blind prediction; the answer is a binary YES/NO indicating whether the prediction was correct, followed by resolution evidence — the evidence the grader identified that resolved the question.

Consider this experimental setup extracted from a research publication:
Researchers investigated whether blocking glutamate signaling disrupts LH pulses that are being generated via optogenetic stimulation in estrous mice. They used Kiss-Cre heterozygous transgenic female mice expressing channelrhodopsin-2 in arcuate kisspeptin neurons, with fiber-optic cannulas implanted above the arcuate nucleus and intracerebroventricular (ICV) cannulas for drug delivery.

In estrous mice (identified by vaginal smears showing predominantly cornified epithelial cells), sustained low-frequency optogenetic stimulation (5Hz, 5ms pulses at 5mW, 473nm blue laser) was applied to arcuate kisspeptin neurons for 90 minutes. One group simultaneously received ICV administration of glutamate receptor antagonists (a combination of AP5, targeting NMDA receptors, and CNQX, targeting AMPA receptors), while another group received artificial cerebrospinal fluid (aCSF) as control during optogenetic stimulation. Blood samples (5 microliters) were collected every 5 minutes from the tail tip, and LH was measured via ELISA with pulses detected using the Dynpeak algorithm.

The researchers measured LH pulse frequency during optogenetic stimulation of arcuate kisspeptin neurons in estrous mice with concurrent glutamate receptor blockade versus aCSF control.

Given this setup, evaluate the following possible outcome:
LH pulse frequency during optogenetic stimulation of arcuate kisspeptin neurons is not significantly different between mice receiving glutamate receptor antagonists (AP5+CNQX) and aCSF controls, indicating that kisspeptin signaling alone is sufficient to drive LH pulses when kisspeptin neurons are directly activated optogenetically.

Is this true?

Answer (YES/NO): NO